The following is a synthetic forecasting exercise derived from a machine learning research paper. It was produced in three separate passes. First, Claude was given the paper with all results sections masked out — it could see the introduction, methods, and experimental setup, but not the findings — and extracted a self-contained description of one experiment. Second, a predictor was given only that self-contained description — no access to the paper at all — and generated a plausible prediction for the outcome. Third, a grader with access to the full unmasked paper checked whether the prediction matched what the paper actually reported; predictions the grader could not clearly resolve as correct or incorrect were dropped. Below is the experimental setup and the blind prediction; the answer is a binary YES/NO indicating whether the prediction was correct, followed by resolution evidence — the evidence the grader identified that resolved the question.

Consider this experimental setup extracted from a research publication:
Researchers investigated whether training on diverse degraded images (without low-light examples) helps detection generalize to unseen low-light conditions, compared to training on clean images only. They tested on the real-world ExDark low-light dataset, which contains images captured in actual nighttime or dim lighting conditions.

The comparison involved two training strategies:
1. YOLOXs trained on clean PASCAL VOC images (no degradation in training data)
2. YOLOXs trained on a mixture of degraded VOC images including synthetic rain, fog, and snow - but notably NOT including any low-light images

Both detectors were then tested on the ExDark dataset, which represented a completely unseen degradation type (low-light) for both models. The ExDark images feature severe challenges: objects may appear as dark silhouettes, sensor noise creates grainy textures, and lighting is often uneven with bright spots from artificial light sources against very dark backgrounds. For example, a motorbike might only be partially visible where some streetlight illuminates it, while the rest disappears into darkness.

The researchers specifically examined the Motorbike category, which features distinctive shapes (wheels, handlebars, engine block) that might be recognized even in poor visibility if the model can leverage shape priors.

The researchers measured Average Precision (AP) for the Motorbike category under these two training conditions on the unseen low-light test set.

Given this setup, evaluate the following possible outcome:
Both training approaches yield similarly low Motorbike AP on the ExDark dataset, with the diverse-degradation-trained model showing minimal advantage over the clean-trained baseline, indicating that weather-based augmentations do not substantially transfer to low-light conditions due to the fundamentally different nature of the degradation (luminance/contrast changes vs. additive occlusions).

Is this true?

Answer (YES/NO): NO